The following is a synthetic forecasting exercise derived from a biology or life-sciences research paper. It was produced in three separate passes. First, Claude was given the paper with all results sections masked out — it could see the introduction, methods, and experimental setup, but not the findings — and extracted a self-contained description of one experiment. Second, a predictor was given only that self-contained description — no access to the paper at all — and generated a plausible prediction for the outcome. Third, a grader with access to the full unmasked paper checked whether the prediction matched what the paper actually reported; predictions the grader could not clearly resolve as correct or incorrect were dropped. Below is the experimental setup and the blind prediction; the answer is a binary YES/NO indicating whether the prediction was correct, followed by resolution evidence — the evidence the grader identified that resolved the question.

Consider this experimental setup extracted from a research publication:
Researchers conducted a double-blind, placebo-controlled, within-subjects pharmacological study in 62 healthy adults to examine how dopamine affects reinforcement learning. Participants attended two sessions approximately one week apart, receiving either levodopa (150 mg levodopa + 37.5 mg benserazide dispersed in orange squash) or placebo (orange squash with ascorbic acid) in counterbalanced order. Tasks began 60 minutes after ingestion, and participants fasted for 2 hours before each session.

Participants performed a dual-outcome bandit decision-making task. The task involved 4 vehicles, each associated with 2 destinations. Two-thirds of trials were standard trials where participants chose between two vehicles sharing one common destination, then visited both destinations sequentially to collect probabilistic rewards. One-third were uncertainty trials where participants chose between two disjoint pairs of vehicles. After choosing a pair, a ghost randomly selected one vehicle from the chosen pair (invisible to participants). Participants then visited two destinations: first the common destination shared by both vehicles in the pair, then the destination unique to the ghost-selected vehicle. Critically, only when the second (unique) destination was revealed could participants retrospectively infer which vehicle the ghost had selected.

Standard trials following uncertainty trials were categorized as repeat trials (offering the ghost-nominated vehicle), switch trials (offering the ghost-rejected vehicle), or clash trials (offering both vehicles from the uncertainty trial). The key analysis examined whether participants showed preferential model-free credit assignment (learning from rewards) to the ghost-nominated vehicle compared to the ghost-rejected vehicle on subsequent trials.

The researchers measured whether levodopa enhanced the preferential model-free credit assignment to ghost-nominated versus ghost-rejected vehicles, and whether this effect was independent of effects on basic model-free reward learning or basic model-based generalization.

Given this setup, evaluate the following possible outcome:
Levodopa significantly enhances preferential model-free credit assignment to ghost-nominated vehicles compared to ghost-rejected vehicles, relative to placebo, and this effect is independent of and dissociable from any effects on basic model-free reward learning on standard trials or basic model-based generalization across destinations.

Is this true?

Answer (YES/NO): YES